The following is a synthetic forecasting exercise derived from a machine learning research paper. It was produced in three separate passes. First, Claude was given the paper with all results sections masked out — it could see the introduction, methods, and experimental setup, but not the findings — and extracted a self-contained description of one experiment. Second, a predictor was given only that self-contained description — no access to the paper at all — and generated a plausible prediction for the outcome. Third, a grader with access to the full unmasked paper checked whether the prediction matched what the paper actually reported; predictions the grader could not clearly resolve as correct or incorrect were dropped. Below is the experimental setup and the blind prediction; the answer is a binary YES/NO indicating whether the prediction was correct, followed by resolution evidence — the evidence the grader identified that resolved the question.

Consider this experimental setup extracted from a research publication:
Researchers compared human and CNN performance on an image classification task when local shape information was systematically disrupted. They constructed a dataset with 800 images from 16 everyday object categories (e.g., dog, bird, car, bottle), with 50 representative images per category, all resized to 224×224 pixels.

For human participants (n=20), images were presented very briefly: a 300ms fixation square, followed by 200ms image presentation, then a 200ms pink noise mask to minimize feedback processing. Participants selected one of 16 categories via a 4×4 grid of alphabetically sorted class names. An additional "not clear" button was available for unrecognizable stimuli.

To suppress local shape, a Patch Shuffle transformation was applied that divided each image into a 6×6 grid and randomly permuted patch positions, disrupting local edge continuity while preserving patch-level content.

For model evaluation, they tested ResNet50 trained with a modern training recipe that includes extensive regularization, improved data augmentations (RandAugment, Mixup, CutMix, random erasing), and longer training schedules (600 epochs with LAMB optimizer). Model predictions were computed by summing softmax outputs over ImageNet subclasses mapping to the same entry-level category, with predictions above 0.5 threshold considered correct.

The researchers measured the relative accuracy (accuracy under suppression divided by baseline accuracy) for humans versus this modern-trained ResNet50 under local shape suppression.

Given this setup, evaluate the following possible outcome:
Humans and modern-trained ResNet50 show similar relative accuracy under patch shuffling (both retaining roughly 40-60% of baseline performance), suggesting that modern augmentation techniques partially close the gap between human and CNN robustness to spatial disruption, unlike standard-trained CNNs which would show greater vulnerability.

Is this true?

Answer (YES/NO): NO